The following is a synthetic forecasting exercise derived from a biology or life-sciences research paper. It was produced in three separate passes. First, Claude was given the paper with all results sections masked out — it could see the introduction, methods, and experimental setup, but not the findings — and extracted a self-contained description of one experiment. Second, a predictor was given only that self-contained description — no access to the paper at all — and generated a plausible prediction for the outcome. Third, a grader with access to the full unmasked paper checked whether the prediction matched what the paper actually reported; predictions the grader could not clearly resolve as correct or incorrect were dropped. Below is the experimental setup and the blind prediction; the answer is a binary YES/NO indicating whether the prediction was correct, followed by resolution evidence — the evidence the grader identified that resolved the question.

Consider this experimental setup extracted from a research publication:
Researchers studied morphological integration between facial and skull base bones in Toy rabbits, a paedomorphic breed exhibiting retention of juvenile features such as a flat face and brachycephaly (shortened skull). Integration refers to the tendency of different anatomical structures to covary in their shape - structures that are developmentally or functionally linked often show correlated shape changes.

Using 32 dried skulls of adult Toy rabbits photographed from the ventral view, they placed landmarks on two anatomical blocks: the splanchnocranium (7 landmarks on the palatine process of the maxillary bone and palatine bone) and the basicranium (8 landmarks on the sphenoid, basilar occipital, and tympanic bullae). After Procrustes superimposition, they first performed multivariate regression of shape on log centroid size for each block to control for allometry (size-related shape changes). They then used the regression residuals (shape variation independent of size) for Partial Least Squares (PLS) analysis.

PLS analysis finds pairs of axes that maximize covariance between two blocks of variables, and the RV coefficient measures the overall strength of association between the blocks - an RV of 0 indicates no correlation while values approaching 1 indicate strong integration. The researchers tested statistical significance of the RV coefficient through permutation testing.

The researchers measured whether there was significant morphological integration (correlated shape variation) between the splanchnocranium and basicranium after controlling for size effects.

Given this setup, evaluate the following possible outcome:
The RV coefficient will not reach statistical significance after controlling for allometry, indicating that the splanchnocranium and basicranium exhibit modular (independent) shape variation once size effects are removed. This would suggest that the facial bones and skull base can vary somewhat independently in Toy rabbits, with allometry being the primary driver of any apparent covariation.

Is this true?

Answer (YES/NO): NO